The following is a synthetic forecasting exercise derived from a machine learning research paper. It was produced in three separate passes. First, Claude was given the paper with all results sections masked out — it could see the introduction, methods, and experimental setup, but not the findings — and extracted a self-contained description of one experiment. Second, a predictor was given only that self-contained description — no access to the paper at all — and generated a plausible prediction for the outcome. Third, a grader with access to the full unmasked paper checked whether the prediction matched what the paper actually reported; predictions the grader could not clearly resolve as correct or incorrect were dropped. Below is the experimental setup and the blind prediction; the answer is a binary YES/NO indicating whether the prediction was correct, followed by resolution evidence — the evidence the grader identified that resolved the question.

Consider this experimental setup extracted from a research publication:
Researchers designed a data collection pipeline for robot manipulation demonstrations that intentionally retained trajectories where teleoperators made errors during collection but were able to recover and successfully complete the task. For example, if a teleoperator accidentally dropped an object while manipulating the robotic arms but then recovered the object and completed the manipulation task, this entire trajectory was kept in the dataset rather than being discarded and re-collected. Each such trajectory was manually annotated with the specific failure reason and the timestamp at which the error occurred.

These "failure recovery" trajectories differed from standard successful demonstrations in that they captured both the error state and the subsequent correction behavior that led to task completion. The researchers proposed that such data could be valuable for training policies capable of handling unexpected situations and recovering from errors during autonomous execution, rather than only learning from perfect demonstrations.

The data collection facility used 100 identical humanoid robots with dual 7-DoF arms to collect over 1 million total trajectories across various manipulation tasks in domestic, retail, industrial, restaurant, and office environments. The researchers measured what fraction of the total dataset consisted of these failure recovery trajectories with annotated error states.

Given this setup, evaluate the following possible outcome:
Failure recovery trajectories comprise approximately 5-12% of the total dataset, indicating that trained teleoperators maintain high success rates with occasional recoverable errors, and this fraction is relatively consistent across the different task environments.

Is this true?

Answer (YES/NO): NO